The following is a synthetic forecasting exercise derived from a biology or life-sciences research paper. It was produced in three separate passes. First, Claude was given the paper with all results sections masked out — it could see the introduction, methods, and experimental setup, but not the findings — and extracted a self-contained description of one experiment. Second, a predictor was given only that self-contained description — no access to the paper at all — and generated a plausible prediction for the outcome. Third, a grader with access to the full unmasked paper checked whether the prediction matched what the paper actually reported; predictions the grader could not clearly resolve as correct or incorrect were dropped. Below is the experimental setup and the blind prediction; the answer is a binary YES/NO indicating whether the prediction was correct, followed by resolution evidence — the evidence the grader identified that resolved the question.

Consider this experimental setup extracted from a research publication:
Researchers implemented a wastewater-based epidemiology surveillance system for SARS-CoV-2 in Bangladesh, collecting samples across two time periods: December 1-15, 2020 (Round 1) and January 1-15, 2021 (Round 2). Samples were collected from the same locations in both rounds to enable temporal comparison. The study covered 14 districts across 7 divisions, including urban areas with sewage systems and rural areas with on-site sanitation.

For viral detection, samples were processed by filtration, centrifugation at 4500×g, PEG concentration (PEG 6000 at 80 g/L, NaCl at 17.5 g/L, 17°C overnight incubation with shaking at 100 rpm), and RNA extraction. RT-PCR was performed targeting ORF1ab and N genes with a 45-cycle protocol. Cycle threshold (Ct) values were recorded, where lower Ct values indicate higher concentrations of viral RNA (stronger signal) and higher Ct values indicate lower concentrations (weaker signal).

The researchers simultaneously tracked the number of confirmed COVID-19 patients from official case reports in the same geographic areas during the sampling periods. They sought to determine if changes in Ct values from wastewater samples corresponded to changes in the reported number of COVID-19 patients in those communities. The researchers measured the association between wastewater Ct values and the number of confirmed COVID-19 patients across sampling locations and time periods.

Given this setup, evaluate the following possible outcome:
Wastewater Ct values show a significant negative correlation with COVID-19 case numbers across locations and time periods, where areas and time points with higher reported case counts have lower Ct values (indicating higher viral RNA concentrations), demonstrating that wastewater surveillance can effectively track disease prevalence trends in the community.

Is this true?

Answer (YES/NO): YES